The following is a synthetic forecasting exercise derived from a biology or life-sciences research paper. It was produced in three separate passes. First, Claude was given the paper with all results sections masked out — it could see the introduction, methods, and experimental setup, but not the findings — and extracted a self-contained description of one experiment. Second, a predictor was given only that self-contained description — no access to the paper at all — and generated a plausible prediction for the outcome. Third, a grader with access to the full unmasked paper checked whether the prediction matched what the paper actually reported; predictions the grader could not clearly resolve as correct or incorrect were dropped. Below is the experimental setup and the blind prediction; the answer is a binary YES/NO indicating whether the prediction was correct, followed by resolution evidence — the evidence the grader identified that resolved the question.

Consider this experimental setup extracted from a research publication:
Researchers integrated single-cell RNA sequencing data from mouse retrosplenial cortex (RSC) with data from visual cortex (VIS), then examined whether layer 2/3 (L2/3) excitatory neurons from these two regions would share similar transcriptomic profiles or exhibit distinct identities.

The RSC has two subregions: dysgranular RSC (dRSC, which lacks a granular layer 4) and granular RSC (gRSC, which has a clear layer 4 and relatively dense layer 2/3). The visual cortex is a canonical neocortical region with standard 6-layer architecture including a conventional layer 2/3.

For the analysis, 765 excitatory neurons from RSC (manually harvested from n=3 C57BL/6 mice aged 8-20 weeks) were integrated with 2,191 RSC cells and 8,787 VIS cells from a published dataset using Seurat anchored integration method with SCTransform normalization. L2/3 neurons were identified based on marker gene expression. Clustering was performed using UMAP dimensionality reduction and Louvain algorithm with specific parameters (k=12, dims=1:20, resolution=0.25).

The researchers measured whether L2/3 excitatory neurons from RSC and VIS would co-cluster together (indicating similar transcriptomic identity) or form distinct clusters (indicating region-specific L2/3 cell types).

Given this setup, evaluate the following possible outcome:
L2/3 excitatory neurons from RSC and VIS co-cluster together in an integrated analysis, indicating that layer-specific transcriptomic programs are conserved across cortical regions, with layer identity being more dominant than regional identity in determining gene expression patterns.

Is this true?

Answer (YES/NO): NO